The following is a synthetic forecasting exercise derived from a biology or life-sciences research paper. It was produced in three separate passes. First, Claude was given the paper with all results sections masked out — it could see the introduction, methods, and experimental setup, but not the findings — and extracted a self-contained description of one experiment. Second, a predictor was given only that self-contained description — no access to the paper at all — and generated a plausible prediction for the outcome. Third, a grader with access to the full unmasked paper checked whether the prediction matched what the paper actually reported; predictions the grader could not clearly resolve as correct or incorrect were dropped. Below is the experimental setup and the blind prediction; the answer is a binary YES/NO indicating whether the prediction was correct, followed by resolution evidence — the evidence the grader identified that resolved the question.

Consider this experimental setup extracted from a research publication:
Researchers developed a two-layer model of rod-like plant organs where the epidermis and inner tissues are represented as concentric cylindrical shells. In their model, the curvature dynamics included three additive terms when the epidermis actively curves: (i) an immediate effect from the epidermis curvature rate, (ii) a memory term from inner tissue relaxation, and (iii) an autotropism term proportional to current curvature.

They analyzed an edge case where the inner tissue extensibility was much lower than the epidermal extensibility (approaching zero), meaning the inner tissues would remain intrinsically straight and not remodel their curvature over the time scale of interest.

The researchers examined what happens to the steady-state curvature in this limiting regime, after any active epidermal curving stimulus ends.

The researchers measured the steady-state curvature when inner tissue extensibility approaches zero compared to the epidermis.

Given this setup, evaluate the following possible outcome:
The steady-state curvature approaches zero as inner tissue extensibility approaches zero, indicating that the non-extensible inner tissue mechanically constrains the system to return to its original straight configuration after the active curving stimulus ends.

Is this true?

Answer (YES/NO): YES